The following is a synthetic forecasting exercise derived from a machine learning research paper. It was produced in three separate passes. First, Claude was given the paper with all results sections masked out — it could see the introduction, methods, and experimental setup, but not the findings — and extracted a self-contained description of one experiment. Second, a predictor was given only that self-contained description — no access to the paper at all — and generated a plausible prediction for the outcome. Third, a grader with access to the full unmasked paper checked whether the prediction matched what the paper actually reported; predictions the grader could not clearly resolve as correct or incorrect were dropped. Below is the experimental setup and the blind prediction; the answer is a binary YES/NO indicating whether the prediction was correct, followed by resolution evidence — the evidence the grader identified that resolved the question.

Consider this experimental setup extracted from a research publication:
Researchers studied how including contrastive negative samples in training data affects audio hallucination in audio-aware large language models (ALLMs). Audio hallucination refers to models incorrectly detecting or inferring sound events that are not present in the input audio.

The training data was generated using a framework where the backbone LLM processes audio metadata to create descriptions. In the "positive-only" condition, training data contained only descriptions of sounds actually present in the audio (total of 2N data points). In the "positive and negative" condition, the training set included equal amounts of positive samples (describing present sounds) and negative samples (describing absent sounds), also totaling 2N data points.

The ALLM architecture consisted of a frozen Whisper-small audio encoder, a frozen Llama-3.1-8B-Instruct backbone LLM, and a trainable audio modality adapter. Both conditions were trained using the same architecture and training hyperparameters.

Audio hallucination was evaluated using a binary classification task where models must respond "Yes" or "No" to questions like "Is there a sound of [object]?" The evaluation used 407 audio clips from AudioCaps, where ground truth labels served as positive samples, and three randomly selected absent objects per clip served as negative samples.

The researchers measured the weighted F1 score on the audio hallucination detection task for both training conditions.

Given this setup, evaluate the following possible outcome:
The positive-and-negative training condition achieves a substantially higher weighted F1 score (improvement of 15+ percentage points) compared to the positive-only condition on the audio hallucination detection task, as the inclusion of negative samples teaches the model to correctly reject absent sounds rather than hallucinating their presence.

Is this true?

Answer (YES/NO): NO